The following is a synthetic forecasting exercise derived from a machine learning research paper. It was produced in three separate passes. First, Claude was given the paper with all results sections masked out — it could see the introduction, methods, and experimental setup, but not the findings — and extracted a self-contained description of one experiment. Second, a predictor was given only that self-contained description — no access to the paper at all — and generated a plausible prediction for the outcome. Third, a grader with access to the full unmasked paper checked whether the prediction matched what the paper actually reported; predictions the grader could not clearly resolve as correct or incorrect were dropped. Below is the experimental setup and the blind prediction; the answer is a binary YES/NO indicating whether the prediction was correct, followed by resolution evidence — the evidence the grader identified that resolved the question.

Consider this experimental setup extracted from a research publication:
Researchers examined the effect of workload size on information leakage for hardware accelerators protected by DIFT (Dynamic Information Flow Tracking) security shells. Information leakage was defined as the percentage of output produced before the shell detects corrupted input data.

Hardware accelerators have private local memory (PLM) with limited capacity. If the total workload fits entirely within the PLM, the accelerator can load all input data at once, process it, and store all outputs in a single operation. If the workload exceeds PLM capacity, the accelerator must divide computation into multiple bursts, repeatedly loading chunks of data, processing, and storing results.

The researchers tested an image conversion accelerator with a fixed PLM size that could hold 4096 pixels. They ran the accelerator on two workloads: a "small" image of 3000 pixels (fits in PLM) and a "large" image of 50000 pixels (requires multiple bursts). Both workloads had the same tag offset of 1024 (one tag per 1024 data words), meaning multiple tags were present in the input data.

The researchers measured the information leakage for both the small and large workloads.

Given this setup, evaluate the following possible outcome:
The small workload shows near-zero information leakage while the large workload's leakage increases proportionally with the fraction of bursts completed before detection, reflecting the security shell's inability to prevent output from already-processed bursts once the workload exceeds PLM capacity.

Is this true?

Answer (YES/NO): NO